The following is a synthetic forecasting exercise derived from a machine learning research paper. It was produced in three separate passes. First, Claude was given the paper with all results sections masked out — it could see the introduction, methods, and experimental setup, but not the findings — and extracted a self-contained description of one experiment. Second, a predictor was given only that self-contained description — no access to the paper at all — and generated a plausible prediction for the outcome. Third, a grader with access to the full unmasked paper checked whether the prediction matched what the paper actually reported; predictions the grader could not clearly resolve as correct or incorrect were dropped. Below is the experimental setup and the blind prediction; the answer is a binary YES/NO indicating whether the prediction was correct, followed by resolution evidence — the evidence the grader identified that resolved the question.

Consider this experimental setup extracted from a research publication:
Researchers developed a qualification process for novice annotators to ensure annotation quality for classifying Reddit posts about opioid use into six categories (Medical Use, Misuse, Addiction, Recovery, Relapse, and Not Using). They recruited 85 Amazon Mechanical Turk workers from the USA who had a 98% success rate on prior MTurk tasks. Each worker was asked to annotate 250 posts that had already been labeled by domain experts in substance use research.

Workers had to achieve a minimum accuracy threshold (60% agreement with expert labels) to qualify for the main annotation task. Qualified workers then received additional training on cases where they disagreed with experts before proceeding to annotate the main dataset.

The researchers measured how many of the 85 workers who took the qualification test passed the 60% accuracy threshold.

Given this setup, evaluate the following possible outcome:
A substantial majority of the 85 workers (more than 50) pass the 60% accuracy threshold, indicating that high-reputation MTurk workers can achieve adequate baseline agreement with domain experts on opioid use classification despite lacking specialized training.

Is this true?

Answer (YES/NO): NO